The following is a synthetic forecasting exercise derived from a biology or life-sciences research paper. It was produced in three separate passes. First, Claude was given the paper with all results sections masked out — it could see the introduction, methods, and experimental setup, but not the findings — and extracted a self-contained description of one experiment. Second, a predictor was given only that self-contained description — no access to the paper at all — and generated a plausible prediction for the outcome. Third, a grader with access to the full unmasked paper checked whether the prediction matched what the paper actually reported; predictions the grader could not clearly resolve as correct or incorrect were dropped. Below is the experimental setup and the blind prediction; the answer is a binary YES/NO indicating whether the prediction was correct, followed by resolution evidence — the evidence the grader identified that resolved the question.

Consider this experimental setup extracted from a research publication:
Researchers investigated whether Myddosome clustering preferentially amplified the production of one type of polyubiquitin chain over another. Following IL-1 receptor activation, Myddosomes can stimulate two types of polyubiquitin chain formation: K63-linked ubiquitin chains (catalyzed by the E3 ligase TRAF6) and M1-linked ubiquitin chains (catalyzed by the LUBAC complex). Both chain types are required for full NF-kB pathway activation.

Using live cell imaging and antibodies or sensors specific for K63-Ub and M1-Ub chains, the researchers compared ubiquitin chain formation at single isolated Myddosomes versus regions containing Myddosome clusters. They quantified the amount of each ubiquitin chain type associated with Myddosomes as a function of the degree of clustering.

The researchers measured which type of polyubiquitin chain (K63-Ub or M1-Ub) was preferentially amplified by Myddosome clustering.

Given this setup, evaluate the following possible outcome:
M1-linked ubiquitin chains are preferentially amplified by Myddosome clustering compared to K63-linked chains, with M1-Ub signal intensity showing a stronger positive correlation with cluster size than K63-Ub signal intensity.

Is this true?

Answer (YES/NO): NO